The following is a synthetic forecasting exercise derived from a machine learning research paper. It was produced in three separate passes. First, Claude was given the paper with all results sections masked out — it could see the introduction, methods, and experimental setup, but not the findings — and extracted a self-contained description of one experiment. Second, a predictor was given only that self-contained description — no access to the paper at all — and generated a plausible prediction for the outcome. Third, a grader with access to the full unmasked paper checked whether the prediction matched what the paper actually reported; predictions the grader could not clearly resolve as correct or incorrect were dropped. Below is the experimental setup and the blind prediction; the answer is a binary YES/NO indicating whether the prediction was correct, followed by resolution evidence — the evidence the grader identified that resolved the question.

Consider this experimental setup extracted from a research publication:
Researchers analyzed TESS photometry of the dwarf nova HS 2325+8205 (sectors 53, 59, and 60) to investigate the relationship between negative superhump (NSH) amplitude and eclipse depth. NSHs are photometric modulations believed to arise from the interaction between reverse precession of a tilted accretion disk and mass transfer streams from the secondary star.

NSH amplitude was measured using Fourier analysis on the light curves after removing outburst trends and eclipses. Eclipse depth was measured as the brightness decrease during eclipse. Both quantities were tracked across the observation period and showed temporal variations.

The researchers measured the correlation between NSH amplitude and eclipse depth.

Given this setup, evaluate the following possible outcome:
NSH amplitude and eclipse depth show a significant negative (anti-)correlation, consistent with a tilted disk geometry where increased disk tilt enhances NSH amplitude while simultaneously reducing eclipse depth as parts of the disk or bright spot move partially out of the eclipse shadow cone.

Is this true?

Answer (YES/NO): NO